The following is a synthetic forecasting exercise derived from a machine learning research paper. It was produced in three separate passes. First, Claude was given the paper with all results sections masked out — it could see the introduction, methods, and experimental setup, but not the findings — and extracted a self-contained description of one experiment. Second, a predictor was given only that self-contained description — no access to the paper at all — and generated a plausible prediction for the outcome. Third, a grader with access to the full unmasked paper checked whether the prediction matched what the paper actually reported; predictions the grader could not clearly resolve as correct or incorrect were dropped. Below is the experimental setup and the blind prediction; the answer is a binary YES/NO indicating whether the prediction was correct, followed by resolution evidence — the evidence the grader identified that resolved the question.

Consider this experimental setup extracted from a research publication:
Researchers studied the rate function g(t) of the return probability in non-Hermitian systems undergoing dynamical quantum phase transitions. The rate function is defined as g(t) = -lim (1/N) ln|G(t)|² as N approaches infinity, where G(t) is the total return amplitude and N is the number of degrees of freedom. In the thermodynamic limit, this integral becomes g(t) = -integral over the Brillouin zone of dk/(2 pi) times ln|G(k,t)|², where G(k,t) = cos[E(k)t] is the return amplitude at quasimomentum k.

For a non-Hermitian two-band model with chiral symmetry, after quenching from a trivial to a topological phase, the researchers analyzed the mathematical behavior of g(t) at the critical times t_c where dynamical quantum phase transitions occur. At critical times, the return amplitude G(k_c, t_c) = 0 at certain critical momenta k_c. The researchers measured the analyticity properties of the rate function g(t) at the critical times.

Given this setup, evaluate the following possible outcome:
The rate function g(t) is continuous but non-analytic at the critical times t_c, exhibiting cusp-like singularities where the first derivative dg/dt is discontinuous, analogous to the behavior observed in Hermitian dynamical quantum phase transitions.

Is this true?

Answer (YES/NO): YES